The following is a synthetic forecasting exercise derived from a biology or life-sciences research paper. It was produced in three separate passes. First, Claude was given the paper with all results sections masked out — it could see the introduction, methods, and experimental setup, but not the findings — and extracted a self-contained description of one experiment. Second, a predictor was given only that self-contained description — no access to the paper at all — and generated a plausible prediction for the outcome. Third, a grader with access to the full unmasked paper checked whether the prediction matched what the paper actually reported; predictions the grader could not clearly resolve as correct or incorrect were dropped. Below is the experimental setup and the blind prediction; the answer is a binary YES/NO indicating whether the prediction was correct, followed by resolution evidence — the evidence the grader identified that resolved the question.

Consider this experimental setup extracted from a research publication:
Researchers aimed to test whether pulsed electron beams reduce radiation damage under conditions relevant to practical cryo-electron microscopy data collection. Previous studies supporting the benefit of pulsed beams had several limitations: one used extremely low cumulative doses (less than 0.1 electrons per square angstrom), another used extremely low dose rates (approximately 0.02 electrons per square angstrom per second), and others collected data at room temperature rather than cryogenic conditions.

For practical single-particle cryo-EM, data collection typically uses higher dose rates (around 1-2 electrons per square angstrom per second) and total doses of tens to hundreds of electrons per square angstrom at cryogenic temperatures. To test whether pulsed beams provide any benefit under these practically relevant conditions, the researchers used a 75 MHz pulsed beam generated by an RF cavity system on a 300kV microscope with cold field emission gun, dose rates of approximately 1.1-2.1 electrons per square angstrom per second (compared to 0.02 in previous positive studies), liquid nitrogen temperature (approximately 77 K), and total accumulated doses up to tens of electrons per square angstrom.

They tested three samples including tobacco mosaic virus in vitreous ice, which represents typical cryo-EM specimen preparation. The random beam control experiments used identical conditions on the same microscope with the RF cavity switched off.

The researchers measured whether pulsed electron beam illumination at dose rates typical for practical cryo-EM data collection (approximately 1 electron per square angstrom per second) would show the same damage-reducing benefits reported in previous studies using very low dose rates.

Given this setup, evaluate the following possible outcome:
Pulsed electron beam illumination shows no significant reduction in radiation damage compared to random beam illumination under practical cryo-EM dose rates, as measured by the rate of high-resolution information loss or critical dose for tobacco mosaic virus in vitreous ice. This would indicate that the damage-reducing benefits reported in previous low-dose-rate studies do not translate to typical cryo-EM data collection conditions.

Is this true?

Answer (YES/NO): YES